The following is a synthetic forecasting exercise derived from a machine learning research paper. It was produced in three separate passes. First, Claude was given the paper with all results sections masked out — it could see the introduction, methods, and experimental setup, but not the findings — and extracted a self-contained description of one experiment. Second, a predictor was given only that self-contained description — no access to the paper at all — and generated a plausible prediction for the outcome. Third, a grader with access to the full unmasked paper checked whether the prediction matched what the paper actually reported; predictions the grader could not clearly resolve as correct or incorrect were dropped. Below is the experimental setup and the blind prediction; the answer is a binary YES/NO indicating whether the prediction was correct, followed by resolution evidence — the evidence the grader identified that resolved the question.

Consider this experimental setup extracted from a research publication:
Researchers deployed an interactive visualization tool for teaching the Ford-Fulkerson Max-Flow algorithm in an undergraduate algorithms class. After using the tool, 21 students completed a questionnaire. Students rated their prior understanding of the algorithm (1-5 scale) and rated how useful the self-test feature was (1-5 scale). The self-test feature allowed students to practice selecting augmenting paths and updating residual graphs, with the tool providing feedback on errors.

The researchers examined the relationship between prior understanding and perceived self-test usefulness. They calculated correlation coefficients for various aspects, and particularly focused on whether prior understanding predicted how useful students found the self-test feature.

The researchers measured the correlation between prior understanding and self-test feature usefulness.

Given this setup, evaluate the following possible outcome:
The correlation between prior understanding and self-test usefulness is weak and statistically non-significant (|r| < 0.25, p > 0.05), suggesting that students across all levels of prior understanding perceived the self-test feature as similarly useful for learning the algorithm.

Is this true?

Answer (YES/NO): YES